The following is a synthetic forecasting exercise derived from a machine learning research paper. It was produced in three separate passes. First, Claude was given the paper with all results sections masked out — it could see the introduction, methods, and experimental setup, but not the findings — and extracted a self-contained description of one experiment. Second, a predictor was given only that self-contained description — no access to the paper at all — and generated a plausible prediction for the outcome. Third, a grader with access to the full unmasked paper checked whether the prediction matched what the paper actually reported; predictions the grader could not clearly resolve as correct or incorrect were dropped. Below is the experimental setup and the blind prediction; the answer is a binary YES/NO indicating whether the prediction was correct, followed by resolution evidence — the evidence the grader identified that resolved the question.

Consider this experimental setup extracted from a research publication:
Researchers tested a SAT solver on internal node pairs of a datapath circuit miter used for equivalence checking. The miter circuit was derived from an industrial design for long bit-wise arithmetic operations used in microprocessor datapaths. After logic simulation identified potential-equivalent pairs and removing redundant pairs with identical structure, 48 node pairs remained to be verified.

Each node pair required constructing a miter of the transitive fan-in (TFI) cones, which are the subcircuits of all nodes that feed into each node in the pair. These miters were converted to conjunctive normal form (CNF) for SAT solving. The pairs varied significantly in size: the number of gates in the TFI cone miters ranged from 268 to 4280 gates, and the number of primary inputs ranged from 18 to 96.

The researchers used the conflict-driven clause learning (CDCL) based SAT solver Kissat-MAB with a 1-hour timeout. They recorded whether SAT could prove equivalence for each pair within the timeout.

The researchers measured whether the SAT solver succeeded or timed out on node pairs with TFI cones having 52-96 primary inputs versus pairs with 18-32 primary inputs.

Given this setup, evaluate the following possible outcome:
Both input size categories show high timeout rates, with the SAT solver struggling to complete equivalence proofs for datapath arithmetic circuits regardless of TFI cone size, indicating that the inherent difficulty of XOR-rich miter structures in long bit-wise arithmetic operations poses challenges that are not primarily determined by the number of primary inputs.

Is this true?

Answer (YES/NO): NO